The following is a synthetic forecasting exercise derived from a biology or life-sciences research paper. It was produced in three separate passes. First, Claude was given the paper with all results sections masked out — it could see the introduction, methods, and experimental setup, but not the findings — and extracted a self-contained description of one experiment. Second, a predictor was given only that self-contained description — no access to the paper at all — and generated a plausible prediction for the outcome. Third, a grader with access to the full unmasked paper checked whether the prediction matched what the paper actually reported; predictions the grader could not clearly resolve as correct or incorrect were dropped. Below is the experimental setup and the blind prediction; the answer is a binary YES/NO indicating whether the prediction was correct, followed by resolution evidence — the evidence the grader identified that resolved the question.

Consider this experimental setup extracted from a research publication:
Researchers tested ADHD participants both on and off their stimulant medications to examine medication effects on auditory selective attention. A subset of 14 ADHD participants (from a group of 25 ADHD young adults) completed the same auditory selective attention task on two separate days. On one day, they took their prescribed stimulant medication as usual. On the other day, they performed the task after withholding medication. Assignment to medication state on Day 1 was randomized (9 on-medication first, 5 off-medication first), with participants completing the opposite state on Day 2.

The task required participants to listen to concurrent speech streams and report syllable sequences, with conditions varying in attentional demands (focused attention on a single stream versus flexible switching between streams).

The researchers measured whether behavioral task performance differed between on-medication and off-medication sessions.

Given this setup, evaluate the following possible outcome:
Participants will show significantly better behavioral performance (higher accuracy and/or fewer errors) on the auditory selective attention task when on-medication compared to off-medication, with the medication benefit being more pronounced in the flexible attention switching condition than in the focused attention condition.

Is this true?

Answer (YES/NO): NO